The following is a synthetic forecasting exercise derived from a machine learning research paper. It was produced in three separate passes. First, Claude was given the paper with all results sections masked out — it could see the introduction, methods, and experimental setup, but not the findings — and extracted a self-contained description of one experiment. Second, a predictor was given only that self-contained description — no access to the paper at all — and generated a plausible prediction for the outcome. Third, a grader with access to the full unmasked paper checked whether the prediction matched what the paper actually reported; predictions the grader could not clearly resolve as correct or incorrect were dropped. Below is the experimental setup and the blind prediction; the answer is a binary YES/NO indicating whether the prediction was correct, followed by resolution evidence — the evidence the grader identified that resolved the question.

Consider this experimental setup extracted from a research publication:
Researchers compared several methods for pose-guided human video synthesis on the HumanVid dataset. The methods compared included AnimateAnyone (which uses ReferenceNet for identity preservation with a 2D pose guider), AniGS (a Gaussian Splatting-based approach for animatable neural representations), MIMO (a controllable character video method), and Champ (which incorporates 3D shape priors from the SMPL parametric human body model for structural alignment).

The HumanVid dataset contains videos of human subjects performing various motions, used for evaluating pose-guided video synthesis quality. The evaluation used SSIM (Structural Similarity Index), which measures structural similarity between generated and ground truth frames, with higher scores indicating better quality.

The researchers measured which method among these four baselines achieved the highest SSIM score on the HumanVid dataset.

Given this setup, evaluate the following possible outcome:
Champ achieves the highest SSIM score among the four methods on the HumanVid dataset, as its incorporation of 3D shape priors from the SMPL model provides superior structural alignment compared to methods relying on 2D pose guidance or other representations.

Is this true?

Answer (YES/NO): NO